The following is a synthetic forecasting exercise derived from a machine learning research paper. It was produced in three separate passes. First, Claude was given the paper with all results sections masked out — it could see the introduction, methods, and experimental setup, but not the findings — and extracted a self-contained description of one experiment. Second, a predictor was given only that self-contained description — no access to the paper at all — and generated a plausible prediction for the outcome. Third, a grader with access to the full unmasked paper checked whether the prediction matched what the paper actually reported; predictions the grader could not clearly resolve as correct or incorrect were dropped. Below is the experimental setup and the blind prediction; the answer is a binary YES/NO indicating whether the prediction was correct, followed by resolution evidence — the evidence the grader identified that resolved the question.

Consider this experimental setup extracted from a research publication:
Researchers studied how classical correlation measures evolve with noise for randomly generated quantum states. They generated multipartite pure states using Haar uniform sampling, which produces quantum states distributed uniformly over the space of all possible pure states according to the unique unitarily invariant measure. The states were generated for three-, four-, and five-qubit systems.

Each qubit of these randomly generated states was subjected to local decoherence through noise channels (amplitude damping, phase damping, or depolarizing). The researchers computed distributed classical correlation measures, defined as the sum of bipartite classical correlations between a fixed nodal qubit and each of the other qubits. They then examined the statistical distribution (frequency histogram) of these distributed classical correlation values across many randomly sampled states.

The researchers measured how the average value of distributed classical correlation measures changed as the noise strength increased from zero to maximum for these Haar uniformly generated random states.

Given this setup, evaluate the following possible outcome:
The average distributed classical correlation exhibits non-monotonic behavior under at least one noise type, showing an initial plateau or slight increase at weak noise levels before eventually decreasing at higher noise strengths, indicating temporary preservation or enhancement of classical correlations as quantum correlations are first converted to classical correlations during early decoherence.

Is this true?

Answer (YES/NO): NO